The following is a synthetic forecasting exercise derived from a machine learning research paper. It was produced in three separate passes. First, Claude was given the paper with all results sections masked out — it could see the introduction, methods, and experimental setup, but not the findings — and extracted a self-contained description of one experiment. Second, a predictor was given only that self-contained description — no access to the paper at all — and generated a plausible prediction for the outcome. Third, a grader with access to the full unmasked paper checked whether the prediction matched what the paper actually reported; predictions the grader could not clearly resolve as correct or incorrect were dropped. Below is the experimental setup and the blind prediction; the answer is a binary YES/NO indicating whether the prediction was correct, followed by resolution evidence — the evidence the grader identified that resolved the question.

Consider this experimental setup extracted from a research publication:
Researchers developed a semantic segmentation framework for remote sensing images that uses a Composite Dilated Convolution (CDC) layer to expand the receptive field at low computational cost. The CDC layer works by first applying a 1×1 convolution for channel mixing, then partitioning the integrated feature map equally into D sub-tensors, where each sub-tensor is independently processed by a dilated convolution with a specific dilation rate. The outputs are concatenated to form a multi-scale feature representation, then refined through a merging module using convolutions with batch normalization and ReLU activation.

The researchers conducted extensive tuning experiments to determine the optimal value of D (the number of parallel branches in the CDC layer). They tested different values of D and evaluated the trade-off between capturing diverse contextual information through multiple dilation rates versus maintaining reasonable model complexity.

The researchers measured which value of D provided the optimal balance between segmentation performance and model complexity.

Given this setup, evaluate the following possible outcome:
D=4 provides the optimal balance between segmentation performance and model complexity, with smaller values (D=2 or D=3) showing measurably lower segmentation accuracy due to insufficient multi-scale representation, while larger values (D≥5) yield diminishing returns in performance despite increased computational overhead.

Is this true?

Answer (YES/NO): NO